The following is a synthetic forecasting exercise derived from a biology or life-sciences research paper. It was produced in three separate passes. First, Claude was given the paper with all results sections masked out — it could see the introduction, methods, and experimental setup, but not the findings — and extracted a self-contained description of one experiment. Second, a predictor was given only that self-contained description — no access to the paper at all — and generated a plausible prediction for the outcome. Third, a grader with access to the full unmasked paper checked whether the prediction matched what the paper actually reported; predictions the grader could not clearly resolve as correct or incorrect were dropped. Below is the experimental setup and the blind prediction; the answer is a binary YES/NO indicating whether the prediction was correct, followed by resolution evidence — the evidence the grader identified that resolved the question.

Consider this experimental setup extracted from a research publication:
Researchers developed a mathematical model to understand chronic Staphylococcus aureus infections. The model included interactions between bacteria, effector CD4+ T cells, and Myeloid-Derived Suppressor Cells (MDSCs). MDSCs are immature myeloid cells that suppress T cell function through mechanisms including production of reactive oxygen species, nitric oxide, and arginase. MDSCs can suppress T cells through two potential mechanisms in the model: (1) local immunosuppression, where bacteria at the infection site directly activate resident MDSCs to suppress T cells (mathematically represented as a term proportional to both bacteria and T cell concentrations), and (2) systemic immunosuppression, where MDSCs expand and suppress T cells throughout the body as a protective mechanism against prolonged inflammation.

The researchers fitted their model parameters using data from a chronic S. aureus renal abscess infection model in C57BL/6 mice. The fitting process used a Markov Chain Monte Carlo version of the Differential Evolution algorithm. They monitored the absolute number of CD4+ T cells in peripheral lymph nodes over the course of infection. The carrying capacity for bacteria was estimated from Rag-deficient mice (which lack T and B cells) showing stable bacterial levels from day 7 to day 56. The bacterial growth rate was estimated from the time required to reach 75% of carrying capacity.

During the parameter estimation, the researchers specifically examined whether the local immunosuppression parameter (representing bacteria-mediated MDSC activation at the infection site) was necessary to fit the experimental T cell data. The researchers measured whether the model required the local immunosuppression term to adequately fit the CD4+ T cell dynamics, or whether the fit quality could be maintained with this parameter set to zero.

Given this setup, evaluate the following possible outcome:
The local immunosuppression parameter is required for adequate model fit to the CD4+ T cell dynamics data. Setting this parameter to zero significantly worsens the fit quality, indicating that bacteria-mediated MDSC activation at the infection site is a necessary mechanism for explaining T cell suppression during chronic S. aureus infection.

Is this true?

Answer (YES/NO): NO